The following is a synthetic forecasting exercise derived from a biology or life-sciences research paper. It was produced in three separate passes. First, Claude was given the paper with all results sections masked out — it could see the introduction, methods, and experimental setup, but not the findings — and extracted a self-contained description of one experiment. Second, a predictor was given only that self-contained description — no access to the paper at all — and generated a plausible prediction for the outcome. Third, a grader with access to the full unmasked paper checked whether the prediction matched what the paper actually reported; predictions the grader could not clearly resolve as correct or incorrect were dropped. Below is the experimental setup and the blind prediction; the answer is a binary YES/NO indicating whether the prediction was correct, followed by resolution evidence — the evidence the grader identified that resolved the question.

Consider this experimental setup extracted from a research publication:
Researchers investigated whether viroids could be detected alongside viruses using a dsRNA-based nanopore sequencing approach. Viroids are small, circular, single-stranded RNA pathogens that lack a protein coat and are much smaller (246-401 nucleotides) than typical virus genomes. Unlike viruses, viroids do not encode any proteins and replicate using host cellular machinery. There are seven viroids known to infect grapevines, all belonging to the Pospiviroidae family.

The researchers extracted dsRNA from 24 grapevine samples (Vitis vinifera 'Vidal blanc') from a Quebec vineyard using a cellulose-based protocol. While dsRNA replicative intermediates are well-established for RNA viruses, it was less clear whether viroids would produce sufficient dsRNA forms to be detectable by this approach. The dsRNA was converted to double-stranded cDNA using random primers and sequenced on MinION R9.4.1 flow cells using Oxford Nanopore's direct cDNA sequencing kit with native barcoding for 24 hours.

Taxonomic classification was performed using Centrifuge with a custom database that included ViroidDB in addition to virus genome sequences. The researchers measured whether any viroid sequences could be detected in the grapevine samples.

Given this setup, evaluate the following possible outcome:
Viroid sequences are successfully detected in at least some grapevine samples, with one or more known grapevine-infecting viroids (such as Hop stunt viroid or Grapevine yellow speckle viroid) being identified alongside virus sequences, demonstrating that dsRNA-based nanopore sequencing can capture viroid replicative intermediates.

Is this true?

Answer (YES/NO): YES